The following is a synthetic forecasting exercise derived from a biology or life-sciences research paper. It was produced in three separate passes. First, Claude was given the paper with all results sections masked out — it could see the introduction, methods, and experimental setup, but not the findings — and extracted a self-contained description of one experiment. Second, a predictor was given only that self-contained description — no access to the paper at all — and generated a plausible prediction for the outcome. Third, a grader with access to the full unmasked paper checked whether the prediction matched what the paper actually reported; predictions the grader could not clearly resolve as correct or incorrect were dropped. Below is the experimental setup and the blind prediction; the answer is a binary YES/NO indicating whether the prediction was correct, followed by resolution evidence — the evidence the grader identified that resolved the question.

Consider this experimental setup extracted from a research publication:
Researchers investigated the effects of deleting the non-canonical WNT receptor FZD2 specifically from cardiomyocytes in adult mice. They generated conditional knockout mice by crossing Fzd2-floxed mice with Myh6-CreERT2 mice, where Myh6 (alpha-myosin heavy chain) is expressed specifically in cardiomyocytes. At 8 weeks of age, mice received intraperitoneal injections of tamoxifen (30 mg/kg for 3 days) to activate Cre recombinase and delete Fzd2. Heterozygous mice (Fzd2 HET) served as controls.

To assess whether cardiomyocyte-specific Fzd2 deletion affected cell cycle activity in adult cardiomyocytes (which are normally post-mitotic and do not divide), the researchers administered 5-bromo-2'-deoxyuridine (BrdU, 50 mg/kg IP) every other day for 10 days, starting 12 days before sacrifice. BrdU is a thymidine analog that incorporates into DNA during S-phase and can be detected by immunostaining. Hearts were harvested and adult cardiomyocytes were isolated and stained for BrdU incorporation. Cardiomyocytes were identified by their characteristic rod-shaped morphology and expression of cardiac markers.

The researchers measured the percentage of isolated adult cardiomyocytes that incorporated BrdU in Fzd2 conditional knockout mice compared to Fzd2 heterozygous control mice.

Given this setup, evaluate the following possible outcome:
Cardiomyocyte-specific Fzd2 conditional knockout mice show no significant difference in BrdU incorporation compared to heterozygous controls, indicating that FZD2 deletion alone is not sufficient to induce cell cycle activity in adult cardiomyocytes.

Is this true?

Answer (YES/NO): NO